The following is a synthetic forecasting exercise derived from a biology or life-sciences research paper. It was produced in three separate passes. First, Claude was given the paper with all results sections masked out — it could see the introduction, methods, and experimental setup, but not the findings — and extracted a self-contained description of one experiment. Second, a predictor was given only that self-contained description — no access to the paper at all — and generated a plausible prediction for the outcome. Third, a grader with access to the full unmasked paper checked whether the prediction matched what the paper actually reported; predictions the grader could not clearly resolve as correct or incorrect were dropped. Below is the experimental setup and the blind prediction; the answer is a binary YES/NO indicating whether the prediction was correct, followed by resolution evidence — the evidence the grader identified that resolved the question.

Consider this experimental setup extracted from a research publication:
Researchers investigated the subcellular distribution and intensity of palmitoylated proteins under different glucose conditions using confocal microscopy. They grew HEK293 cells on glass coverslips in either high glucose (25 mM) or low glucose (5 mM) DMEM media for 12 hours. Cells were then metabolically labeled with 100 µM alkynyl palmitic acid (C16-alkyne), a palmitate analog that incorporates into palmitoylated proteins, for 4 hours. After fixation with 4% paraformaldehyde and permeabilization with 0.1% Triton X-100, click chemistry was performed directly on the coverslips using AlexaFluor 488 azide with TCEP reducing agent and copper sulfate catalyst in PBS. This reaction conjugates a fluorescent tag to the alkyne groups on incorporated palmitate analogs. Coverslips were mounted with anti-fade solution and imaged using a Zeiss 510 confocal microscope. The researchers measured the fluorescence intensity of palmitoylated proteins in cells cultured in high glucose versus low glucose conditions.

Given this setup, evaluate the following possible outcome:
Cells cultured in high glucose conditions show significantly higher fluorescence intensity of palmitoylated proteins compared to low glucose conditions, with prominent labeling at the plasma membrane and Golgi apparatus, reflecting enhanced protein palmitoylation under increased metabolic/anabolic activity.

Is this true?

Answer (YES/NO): NO